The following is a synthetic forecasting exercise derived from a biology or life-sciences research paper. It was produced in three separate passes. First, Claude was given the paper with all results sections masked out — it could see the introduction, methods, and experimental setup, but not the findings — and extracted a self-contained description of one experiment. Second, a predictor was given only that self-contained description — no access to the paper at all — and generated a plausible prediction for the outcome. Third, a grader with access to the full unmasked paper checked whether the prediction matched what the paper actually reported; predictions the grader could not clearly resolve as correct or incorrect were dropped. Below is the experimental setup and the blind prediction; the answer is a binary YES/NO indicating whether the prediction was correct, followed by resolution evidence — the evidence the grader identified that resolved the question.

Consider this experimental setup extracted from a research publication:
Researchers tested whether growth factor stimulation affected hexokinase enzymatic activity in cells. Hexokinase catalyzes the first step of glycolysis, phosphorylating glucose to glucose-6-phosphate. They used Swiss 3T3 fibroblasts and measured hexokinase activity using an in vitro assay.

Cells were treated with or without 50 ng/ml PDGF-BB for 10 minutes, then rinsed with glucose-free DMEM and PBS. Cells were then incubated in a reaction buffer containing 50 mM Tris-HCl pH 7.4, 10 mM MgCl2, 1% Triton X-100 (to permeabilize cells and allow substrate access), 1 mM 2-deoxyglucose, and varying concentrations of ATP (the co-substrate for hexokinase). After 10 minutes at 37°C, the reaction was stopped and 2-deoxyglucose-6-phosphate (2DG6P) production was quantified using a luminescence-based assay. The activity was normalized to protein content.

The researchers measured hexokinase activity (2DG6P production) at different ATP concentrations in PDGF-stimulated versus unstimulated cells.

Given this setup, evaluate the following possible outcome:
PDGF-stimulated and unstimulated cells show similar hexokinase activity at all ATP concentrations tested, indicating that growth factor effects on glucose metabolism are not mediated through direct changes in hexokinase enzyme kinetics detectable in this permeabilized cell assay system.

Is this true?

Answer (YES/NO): YES